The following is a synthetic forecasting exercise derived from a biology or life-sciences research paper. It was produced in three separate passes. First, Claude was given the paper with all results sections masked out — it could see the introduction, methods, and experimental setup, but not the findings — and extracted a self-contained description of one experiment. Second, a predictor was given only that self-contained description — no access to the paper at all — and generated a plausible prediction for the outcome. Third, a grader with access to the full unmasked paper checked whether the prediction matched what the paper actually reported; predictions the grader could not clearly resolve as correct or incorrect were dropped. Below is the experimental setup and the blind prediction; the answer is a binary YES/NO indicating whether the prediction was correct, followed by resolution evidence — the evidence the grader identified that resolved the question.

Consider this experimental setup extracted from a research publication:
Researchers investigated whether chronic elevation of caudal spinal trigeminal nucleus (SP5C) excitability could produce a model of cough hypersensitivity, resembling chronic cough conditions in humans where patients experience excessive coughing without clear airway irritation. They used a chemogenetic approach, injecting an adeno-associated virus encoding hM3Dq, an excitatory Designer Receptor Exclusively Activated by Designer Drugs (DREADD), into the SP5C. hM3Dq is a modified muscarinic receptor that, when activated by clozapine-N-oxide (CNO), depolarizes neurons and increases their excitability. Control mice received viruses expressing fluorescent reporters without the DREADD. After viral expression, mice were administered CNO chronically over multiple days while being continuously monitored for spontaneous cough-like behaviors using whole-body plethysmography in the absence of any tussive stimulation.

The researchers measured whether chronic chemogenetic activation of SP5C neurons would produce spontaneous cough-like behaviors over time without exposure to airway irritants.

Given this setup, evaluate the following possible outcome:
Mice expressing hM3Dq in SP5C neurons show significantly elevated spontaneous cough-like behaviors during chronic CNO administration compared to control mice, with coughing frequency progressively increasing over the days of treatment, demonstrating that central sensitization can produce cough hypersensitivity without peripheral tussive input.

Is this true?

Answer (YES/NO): NO